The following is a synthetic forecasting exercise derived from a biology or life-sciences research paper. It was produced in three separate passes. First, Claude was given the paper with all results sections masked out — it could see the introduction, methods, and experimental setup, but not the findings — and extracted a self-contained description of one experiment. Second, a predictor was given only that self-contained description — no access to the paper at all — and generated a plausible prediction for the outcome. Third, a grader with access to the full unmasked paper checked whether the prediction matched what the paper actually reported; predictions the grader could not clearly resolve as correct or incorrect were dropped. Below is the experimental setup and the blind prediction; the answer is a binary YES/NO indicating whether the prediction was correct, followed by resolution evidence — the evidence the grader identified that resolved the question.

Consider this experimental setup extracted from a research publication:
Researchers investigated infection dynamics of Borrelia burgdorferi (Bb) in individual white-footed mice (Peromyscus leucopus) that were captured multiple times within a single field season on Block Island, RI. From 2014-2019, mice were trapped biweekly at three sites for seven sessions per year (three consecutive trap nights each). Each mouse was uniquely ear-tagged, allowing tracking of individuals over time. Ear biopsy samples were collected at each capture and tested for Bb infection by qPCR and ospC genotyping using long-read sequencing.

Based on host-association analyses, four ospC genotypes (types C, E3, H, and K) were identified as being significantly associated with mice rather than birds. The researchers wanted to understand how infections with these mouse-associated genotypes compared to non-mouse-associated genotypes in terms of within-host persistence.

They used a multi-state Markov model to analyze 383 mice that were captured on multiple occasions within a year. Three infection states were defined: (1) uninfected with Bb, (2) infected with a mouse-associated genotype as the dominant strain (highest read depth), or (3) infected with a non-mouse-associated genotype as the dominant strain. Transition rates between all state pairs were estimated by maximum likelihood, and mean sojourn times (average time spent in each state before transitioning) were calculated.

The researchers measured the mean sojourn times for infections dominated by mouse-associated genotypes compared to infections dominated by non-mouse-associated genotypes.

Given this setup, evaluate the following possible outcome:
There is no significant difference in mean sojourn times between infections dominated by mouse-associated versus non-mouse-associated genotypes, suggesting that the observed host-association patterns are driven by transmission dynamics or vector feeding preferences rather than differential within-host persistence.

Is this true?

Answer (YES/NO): NO